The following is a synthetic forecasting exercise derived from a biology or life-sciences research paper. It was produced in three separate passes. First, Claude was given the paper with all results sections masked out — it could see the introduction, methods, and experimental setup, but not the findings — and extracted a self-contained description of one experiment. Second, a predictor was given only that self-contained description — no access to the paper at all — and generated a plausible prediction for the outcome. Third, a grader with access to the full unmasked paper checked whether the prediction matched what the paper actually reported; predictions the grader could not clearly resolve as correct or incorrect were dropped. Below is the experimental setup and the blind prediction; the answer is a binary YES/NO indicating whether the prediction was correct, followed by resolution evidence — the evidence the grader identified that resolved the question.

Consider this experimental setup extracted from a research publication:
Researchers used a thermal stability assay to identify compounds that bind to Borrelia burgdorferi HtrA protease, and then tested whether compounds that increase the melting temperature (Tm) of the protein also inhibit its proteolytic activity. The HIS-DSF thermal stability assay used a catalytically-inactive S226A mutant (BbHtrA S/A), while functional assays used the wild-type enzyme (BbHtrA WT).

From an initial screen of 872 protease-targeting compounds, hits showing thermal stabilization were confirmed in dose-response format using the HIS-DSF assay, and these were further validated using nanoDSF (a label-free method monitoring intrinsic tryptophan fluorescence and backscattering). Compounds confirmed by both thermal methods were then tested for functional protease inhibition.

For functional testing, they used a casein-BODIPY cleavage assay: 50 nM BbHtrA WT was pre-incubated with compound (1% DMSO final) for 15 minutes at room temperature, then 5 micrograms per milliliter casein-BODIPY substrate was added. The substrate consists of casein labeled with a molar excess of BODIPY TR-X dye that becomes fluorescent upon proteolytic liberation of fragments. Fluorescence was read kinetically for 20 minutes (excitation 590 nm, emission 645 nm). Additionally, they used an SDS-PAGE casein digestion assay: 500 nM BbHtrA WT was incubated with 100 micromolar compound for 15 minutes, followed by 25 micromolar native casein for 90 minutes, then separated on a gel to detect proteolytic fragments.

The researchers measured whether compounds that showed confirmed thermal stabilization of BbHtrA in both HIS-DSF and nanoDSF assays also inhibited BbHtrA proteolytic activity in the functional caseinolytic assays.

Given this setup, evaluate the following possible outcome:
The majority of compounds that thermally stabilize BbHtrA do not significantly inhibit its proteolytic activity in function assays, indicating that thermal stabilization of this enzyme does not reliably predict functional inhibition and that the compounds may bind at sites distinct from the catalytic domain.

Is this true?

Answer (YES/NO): NO